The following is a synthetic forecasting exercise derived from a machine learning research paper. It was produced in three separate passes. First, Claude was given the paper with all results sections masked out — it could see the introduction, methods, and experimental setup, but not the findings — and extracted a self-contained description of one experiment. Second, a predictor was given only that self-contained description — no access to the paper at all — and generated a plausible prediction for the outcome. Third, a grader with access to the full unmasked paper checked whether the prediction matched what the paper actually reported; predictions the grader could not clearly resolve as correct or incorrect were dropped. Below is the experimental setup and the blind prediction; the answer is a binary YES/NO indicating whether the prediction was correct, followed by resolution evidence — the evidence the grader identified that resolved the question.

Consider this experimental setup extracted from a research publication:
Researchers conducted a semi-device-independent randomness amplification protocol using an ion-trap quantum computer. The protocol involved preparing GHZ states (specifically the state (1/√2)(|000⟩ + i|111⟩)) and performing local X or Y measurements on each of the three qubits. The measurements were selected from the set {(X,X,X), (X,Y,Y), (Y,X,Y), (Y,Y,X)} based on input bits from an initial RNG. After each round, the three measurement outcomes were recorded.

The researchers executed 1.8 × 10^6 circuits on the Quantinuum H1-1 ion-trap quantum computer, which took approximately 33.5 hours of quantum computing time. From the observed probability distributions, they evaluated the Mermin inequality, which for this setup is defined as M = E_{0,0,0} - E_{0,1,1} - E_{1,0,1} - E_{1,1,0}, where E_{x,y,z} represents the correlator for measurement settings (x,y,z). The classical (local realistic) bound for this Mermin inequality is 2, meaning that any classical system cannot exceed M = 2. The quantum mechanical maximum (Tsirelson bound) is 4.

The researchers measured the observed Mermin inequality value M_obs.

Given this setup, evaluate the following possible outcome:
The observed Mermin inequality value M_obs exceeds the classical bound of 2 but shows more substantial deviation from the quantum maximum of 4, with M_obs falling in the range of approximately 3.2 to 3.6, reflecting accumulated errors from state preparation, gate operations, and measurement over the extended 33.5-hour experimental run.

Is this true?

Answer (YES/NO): NO